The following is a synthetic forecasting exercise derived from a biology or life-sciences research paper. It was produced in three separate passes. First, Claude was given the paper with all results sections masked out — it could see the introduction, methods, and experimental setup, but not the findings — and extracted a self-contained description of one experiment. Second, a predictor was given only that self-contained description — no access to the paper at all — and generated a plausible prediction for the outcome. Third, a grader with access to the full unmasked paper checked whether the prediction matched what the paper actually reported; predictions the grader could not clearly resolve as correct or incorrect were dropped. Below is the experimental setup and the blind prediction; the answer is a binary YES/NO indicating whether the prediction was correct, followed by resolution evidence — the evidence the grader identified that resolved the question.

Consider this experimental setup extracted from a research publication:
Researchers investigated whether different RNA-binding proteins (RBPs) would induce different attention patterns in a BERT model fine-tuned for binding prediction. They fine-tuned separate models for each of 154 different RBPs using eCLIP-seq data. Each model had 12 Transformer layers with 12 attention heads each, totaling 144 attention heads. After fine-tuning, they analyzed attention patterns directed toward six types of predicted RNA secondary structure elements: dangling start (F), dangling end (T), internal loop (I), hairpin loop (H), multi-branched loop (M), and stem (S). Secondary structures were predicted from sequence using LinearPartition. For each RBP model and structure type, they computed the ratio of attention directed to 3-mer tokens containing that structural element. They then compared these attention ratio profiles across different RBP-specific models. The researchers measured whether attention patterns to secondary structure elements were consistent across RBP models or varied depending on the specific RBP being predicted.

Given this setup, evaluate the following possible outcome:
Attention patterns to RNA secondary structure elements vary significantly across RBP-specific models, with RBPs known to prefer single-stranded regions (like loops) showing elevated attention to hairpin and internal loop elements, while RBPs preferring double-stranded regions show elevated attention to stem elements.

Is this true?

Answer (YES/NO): NO